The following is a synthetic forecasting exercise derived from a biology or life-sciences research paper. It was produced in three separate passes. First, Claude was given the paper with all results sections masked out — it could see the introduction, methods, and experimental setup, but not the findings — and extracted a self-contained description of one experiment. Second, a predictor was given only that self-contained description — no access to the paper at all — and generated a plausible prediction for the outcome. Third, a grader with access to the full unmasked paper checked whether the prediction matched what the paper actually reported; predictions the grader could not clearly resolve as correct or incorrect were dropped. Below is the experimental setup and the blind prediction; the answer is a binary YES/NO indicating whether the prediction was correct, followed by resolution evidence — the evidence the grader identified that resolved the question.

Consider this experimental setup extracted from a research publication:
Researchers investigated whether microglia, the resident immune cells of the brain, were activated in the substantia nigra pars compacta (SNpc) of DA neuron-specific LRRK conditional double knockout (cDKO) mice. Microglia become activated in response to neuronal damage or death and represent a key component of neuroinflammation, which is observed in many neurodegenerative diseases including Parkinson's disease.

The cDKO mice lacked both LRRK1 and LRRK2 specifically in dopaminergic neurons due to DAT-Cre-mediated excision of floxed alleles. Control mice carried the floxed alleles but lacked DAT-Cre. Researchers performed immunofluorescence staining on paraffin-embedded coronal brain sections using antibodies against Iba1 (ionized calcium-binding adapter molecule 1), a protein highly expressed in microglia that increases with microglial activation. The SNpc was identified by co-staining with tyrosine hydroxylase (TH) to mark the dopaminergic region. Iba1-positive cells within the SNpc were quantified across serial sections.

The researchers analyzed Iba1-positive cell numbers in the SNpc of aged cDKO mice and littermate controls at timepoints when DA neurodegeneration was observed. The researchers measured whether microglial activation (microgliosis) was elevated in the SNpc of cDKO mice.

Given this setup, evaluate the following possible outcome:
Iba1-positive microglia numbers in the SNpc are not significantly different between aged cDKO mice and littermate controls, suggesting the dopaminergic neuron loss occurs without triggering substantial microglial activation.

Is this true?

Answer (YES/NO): NO